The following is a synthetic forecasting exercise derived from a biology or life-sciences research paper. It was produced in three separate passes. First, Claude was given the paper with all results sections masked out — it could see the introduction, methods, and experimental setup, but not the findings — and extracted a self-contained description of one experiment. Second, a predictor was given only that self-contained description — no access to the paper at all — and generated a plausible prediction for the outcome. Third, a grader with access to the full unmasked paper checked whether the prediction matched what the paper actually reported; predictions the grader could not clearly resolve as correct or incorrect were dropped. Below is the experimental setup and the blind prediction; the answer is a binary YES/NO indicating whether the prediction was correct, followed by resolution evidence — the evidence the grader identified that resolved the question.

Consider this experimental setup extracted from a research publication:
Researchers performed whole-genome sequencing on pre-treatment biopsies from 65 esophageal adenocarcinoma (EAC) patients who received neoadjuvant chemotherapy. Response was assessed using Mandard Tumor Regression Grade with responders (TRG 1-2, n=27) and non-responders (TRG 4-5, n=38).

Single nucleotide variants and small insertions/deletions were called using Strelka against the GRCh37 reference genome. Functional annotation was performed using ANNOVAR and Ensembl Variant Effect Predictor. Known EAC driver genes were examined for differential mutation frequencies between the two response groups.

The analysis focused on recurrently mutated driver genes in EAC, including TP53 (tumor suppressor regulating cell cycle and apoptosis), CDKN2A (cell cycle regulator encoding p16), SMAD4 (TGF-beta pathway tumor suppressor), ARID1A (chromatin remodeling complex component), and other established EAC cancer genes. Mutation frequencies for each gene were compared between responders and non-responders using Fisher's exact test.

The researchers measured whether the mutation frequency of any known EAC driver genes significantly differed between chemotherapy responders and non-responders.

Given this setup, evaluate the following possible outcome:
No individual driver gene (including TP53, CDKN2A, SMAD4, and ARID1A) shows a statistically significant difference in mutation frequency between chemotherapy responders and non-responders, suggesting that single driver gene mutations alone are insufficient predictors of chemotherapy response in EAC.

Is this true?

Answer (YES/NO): NO